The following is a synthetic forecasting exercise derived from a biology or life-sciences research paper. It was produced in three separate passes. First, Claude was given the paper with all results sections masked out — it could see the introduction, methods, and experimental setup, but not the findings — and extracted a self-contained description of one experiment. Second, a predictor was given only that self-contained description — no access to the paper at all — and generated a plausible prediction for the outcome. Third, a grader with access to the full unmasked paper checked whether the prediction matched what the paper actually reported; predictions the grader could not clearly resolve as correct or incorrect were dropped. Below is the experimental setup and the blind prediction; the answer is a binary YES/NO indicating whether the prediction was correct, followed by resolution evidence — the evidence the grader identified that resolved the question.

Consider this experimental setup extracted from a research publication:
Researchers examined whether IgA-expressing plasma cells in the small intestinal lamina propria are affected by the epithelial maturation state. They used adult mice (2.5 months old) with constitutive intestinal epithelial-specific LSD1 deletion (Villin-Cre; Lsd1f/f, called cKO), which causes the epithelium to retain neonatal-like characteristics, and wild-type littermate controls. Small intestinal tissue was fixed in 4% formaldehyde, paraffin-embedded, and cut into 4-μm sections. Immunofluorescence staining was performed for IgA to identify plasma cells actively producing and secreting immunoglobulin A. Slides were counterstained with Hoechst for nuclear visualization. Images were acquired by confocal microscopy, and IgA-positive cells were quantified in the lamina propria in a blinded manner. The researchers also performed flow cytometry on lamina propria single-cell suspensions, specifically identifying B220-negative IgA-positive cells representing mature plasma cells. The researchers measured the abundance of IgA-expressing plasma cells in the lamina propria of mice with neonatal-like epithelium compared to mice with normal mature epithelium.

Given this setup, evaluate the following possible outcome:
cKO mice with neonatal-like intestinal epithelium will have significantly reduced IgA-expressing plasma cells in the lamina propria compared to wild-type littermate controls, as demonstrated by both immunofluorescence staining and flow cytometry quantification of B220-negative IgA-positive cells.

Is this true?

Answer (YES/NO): NO